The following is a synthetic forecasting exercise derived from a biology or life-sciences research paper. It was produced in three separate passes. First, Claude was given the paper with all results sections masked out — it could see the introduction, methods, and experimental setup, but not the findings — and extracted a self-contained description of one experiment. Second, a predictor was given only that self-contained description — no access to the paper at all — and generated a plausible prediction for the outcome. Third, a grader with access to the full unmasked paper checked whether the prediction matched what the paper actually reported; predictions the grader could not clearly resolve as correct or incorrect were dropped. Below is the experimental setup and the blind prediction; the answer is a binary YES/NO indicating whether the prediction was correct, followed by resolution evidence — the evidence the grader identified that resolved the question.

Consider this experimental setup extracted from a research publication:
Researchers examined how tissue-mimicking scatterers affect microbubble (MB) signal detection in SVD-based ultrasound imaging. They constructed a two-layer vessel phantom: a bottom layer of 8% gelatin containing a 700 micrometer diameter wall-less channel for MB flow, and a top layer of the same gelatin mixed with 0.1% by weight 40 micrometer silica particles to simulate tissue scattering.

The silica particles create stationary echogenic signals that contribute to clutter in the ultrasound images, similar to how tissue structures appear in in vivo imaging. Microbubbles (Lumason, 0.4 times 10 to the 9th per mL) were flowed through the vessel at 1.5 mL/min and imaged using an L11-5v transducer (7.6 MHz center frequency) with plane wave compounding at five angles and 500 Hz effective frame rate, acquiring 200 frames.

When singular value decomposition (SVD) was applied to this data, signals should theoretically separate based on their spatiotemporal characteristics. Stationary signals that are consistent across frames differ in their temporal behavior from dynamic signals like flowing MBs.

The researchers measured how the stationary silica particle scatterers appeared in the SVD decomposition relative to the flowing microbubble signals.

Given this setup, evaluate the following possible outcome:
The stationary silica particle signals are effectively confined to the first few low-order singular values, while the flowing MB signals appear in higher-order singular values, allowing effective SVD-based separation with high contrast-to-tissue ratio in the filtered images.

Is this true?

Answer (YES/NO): YES